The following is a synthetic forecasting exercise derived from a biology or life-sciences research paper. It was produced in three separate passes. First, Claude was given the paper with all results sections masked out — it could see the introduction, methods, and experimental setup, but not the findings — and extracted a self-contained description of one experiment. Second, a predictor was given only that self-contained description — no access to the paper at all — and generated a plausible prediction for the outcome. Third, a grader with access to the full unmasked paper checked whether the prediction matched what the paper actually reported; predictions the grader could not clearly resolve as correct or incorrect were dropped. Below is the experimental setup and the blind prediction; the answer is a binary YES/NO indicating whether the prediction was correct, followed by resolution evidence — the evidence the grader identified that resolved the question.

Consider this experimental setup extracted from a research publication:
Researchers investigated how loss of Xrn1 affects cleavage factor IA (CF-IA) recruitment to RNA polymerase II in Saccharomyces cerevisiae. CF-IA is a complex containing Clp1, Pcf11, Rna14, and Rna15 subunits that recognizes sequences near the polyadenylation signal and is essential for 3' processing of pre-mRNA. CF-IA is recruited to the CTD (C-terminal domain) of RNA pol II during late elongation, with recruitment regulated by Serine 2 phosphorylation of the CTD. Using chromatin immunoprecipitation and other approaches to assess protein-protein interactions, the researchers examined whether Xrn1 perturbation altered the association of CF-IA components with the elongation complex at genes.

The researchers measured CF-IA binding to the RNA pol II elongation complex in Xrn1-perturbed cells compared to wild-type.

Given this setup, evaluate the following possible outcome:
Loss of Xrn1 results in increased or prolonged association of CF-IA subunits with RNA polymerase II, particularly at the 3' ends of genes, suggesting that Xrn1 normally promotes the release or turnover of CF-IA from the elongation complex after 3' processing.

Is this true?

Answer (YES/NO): YES